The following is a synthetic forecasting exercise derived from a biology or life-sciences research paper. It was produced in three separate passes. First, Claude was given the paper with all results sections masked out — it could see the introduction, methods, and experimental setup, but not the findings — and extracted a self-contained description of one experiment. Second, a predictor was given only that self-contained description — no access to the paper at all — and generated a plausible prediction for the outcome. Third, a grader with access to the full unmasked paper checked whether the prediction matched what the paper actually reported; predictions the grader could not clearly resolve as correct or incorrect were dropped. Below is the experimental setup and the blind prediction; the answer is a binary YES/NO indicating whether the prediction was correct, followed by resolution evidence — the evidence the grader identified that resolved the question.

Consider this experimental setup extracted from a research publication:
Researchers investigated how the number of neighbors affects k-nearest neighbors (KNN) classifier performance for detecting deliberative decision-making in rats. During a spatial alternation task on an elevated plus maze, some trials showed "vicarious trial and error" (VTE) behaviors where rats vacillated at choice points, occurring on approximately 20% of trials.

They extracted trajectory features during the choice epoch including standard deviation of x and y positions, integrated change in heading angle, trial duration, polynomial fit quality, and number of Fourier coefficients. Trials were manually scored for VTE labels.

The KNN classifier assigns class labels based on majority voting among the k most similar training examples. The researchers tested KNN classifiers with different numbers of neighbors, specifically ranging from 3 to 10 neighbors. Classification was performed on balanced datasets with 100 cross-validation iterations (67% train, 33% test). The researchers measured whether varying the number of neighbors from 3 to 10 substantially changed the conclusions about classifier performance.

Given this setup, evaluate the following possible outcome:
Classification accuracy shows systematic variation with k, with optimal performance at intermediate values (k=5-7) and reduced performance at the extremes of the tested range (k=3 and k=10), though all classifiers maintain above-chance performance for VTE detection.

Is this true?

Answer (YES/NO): NO